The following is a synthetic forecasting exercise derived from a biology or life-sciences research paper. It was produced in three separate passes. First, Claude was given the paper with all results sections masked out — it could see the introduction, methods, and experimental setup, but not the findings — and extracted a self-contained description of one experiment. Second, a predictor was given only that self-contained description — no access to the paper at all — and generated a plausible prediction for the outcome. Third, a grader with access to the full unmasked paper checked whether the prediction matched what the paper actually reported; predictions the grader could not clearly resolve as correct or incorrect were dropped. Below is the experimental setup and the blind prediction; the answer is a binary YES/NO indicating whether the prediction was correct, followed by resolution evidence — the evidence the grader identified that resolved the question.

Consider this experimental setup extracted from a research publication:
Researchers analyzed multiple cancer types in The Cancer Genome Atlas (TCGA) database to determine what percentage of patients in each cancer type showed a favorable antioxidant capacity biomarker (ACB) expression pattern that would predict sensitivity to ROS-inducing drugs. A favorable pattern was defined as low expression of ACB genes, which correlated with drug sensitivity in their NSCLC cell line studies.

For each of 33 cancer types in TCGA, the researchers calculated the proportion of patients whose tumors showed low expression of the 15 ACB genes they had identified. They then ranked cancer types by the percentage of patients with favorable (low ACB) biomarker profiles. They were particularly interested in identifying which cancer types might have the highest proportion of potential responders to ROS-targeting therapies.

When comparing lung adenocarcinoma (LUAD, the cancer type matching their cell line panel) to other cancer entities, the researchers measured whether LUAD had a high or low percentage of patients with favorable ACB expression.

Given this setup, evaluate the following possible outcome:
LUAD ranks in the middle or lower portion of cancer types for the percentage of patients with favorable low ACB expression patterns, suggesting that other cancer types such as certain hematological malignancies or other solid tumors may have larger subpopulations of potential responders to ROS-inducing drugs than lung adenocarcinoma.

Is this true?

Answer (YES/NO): YES